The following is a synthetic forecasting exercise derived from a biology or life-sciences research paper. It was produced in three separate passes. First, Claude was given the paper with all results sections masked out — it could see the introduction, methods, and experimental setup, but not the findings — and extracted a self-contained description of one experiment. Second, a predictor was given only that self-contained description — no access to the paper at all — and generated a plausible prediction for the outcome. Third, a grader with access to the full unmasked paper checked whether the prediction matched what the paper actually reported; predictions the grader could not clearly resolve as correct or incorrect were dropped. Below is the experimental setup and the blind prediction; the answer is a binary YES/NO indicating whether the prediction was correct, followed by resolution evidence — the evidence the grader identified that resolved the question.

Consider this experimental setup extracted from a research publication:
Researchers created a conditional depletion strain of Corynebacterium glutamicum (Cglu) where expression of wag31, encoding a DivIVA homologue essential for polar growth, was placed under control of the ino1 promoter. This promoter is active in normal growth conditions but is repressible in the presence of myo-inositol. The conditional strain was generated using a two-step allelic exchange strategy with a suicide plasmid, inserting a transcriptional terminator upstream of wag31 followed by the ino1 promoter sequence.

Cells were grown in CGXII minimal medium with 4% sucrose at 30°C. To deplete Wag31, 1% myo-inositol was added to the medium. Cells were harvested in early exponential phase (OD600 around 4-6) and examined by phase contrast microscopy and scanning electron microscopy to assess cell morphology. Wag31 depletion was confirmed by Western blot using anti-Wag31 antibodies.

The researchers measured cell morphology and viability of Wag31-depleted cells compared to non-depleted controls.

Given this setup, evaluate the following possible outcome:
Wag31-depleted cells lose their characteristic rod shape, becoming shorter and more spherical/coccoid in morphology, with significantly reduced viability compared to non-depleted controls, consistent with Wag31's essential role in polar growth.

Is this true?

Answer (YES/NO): NO